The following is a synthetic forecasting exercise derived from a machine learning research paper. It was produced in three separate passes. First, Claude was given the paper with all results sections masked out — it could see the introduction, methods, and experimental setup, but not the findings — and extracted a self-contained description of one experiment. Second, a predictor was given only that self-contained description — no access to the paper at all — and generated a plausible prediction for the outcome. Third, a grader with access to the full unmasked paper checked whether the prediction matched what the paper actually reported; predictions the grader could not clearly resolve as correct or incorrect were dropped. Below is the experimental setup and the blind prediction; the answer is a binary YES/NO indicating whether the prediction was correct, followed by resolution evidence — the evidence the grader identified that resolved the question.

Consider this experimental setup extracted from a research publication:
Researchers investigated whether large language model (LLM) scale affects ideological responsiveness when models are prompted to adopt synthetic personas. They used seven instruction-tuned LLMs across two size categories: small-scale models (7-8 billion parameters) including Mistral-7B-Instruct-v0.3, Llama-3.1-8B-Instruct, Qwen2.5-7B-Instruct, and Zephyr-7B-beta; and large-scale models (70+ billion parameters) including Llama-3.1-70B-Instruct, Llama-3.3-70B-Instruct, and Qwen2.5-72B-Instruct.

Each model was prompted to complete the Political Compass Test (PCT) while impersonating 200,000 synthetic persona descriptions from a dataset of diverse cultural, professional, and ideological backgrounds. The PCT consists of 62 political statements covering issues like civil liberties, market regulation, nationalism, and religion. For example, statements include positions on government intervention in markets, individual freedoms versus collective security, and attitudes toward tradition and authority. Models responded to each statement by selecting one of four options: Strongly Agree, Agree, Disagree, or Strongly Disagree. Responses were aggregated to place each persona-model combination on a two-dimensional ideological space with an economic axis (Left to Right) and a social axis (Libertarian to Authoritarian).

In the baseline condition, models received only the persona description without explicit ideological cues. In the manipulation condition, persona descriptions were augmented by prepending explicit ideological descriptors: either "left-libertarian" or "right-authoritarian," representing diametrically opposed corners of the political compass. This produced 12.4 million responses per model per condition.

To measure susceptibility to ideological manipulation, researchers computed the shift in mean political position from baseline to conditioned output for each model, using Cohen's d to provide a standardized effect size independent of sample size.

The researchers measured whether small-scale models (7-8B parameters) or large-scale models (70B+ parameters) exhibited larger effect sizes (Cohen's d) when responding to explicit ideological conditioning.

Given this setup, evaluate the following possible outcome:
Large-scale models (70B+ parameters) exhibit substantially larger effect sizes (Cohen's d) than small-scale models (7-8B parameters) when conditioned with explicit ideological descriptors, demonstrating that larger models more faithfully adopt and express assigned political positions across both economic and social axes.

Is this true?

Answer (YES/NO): YES